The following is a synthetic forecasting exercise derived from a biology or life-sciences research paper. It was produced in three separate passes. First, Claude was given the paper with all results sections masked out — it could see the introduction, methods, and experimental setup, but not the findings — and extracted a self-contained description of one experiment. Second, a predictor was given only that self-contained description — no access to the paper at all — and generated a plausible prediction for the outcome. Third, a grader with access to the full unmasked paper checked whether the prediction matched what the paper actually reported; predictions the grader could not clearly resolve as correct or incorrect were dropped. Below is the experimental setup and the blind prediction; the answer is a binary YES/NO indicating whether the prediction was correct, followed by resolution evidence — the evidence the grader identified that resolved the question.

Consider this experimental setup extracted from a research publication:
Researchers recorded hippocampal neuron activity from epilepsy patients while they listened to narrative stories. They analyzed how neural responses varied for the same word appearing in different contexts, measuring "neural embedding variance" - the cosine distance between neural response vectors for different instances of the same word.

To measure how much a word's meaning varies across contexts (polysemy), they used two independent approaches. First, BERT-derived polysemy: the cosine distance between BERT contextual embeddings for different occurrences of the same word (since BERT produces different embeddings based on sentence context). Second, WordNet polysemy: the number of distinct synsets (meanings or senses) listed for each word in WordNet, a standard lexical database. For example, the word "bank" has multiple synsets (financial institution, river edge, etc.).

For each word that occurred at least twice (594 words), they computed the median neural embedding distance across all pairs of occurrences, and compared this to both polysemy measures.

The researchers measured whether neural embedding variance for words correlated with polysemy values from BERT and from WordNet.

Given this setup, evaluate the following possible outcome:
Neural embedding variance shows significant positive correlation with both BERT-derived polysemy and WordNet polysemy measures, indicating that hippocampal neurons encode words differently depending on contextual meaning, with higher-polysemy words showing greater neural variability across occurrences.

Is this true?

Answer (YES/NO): YES